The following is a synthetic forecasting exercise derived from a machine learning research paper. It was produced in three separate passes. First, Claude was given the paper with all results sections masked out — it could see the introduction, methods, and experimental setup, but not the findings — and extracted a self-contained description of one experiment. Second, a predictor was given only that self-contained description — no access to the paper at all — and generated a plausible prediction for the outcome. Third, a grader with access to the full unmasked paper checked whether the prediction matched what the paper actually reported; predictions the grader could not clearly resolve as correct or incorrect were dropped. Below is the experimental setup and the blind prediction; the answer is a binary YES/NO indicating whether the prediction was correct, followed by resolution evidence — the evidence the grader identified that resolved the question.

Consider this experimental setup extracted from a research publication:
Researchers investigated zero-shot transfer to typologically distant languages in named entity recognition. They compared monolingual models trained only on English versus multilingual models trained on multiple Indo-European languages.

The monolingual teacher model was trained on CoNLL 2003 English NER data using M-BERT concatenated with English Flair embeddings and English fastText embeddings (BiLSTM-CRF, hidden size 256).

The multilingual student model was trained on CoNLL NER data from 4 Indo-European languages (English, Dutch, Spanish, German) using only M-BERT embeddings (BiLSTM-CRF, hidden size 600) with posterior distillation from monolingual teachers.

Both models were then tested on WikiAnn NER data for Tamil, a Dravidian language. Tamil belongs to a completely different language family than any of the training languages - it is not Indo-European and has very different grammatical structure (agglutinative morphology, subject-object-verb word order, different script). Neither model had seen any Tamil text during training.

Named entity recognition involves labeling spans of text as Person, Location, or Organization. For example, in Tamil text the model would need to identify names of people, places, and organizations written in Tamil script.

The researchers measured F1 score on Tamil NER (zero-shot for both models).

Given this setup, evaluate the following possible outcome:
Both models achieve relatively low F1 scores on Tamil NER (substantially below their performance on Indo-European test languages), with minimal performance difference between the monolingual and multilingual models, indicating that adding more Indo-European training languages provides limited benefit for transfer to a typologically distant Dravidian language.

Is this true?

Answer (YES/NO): NO